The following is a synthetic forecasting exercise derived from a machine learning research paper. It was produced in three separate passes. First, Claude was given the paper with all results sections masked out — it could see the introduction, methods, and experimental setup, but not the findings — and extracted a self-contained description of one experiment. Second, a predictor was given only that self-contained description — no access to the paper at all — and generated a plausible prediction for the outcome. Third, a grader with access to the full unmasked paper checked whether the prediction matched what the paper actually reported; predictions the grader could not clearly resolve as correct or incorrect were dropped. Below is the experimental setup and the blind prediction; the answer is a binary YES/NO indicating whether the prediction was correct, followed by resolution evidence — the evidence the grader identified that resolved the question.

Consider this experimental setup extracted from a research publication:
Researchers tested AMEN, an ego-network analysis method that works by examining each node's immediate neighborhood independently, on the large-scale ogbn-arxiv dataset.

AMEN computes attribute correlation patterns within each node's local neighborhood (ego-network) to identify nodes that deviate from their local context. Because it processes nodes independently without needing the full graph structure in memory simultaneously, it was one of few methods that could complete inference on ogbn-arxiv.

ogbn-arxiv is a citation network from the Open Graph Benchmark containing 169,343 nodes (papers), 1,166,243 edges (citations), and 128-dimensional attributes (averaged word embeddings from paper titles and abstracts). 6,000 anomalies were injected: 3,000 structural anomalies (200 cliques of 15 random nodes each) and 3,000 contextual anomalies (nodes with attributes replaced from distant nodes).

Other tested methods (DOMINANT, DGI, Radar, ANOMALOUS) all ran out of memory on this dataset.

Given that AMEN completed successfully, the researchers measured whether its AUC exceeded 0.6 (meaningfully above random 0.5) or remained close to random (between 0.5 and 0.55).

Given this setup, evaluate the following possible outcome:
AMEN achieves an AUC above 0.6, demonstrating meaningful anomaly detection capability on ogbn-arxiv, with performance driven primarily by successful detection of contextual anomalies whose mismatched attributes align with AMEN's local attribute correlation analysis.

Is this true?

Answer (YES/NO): NO